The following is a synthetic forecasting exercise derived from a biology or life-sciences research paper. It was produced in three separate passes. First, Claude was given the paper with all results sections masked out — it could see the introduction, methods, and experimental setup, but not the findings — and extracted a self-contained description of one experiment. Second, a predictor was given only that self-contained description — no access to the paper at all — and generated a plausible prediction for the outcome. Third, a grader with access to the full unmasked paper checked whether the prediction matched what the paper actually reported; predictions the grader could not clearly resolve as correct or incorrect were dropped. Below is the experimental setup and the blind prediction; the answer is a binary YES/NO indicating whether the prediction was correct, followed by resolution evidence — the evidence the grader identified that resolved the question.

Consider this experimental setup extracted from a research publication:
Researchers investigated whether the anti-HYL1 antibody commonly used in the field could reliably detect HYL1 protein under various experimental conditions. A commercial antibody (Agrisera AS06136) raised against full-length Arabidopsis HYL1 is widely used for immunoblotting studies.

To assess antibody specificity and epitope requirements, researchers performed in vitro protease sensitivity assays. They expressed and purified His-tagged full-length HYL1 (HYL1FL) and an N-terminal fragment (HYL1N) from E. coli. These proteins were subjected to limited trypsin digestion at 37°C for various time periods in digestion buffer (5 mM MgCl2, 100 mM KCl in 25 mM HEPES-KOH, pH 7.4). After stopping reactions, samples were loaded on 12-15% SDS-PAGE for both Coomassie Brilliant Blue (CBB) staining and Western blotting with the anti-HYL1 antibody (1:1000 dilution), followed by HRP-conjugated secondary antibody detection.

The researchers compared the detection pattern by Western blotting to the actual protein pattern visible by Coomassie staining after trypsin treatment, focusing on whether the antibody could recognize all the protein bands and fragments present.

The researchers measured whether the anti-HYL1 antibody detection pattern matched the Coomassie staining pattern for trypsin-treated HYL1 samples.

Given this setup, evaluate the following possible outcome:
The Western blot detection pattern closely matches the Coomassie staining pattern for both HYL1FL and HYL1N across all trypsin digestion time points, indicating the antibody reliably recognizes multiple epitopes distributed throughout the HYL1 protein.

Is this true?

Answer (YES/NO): NO